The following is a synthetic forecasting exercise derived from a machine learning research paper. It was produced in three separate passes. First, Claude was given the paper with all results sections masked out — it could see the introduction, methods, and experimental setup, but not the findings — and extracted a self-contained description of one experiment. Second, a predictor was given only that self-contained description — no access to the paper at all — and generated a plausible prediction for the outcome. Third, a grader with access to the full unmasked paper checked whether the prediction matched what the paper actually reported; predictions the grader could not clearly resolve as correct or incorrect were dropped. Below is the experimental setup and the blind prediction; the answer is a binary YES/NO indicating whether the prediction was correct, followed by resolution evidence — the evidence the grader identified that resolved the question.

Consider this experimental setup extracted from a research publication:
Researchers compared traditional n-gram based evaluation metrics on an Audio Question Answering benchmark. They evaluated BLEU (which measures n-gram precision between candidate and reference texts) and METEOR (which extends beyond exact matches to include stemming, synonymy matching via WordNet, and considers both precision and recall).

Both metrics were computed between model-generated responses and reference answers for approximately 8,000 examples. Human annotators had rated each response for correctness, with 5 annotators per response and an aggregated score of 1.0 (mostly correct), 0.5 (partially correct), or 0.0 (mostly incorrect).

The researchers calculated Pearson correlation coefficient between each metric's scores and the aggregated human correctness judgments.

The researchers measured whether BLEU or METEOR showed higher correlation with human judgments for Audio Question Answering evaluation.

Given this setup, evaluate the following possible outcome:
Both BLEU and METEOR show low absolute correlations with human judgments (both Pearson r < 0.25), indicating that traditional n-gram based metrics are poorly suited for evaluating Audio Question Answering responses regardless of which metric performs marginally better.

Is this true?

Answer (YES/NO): NO